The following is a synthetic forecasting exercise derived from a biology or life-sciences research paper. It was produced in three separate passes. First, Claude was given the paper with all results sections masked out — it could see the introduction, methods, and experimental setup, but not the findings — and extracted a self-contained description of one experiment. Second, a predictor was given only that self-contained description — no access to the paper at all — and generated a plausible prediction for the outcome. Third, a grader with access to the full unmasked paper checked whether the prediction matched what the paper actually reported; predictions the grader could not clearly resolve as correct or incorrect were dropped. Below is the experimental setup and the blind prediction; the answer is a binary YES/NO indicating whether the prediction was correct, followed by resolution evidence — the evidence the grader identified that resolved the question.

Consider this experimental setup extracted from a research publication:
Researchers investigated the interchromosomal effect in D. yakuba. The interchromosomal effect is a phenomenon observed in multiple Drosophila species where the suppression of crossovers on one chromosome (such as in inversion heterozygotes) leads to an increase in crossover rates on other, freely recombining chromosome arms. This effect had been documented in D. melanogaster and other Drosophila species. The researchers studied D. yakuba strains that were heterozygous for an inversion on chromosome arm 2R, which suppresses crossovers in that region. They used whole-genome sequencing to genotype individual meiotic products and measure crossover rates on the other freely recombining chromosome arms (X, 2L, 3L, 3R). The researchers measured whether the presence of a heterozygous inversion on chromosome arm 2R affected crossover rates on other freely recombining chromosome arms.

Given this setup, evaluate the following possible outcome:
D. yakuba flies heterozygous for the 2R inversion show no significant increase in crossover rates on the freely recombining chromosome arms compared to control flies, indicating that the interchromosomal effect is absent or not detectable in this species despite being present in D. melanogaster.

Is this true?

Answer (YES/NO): YES